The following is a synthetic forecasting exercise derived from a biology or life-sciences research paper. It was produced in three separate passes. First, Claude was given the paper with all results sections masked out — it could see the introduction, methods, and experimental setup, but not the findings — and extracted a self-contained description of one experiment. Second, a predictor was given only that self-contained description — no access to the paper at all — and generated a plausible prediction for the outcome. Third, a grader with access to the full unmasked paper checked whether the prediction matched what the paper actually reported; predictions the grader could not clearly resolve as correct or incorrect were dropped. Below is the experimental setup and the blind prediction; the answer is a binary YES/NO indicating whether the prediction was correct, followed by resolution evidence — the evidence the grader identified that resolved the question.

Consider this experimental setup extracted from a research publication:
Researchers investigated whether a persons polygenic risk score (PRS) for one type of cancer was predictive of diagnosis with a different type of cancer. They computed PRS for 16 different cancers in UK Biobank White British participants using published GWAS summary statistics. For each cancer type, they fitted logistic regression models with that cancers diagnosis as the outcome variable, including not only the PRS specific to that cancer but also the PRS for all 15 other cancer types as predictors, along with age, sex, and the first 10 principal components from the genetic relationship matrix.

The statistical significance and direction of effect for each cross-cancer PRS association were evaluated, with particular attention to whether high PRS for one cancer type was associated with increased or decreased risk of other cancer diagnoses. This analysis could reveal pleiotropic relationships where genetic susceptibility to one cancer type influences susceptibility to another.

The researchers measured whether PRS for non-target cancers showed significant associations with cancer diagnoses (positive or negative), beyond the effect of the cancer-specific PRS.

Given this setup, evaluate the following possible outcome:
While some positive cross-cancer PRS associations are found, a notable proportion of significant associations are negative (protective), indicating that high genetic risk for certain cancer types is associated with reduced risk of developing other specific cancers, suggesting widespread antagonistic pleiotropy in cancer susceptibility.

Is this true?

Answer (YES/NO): NO